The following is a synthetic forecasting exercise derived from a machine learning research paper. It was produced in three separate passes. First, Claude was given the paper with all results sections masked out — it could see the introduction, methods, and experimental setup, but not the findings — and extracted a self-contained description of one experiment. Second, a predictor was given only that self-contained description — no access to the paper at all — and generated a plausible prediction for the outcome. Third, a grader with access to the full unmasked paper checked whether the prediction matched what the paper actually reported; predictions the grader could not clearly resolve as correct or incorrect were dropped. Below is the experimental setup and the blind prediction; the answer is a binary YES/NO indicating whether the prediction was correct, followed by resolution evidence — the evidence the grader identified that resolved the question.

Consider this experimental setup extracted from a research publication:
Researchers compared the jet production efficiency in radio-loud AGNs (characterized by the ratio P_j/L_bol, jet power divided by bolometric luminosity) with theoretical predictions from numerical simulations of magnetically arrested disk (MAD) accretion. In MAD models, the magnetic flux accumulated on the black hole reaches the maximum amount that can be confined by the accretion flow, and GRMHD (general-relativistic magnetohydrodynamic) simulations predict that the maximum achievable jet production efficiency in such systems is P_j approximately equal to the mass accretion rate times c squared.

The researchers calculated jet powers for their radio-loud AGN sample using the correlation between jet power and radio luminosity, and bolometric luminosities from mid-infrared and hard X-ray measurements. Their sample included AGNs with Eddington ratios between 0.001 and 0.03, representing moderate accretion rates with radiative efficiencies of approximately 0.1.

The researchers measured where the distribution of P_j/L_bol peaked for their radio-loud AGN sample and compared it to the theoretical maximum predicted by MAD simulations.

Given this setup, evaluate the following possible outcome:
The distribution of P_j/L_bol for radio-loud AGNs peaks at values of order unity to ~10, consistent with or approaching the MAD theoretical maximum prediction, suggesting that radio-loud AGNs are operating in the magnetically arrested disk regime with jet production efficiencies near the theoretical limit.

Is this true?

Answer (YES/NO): NO